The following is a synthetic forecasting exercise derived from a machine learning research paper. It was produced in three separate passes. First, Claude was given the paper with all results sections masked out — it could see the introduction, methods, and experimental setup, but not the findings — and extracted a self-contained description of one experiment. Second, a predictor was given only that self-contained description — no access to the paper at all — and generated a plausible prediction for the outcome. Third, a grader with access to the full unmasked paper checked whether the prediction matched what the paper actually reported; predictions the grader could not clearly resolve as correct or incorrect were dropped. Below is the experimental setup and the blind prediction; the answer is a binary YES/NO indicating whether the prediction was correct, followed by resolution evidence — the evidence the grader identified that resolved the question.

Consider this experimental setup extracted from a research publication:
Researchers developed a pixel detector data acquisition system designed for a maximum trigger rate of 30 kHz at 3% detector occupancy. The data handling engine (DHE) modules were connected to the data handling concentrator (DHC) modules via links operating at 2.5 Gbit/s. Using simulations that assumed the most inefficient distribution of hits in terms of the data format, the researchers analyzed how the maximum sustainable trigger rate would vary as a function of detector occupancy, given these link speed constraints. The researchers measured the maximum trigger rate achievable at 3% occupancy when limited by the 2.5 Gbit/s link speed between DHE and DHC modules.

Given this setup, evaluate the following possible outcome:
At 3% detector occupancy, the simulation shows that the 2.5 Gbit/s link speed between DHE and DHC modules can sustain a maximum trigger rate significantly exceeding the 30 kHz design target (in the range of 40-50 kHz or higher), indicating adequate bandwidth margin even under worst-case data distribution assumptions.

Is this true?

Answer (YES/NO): NO